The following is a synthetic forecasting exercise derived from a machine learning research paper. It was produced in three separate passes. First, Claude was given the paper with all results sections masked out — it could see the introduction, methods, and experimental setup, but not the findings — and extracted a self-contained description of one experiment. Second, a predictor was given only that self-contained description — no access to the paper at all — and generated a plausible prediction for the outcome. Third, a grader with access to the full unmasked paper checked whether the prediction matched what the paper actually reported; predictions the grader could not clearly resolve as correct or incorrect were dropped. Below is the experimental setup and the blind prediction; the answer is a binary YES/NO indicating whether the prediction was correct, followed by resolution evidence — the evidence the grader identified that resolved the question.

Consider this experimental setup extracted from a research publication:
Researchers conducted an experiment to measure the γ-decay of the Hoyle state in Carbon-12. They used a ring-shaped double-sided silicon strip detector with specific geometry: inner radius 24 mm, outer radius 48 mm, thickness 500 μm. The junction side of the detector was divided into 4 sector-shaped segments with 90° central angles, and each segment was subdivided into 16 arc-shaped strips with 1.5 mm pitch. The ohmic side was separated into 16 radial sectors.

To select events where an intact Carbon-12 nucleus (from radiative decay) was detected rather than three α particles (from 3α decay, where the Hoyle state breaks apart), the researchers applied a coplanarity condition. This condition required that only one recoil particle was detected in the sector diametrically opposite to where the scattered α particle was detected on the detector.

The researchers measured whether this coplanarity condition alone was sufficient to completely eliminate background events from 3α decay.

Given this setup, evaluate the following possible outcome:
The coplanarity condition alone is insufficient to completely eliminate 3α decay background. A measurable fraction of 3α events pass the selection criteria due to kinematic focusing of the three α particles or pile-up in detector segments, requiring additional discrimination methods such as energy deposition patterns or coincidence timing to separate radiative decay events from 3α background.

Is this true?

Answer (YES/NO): YES